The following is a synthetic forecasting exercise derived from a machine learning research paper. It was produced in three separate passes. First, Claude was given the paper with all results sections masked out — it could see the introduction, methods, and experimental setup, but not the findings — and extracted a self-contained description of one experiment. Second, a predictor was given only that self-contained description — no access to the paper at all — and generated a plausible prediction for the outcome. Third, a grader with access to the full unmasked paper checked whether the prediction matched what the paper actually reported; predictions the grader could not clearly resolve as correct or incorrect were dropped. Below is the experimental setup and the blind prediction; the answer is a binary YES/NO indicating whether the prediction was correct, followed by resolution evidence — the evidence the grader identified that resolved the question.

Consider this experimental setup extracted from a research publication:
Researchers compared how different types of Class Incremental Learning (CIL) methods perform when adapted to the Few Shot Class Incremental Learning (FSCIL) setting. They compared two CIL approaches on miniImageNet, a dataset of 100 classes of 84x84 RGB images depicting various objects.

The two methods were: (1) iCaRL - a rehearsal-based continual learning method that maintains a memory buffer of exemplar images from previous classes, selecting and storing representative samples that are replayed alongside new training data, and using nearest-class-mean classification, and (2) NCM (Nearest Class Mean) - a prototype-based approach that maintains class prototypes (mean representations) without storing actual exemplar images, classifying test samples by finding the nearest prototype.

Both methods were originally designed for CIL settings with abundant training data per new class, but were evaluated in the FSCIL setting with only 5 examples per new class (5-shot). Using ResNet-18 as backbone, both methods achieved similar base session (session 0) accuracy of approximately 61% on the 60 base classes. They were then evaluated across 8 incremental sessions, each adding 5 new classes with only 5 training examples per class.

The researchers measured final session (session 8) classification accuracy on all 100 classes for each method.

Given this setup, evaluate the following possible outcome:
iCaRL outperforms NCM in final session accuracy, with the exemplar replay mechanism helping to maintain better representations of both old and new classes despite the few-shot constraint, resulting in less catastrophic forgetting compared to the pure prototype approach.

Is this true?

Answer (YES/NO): YES